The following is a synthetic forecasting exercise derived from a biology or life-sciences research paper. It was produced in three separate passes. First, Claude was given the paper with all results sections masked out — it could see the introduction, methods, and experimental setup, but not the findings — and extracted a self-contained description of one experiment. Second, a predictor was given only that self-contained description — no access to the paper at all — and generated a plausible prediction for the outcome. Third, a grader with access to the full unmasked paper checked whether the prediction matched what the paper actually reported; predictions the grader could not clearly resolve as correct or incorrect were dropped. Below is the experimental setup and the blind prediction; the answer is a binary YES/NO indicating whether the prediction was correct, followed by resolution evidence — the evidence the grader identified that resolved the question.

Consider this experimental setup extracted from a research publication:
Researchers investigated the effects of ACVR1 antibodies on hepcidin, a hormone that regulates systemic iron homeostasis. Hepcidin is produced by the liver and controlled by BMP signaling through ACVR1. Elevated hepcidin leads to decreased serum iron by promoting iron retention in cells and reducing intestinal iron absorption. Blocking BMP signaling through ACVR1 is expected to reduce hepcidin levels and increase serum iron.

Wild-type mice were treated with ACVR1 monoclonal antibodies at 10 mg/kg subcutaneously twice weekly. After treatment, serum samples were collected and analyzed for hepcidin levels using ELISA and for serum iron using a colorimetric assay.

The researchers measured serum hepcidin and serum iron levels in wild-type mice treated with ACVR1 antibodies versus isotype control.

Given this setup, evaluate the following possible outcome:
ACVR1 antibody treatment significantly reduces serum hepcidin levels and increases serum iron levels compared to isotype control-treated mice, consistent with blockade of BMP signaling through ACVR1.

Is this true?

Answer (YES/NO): YES